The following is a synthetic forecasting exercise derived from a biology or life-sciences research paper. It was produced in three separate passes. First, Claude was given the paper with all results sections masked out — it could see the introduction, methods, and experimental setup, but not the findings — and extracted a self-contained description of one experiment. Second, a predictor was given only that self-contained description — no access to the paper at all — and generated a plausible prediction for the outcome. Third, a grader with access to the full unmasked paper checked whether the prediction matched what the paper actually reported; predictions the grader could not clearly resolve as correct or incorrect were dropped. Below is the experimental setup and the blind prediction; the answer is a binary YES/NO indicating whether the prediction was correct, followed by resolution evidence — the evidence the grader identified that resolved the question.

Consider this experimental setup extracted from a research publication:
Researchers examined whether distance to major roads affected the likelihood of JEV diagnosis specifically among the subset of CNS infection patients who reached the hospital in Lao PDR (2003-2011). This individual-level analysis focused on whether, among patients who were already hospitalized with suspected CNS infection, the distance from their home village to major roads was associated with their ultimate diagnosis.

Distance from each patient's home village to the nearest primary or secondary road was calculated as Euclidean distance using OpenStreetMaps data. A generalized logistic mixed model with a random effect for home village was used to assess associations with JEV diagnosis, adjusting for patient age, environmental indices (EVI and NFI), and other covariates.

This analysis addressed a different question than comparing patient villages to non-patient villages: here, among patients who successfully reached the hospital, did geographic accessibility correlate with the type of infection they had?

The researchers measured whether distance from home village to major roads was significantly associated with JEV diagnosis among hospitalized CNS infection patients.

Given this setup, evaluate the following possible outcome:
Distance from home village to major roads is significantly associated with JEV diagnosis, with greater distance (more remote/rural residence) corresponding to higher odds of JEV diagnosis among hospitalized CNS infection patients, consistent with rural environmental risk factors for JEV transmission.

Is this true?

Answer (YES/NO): NO